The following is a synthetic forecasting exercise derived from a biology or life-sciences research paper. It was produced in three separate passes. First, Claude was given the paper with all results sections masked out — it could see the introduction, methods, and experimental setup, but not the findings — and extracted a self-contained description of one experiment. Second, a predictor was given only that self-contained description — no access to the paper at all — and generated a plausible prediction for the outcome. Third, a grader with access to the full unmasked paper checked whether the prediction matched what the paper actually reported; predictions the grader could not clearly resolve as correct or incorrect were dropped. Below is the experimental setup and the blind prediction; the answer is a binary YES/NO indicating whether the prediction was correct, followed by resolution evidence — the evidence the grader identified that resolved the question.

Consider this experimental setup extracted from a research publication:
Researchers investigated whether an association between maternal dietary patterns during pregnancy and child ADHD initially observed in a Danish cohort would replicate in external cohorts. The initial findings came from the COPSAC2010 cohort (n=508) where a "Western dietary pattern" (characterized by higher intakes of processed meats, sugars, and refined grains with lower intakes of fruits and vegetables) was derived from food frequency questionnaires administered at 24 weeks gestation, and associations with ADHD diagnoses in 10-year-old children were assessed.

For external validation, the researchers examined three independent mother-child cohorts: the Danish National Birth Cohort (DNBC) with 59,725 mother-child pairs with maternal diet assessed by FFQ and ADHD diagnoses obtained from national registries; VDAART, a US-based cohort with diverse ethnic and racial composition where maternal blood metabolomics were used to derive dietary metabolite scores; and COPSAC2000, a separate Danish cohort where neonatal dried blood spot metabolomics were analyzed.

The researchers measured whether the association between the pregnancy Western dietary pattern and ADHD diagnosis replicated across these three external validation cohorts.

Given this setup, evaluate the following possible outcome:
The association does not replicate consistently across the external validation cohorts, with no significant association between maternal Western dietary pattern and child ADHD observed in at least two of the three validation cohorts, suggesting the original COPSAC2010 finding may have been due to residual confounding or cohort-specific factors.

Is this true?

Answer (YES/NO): NO